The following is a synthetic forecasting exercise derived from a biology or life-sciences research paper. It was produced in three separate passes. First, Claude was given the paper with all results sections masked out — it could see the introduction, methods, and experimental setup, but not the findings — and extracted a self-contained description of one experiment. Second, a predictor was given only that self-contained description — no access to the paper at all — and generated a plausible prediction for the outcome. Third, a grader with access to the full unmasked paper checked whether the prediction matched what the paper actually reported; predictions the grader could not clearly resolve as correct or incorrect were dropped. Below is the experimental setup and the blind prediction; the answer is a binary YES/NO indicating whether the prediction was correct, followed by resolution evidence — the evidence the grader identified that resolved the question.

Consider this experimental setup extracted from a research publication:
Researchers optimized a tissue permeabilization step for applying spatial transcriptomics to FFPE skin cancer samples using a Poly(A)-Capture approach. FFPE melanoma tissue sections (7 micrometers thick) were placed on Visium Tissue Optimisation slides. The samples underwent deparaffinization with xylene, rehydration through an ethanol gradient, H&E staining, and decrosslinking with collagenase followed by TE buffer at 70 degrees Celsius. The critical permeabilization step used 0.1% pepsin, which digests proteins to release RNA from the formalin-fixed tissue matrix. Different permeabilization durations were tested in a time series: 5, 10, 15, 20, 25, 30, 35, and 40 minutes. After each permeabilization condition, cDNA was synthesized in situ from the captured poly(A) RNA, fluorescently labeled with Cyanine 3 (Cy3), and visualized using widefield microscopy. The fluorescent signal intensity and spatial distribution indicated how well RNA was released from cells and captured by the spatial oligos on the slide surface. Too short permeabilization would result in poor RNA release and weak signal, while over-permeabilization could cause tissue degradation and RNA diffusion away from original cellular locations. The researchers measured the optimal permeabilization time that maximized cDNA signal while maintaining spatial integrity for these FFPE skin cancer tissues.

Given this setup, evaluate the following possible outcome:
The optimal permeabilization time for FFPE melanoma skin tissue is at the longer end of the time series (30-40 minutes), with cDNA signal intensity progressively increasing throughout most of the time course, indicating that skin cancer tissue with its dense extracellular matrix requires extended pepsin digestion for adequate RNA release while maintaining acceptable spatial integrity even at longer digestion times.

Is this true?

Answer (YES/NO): NO